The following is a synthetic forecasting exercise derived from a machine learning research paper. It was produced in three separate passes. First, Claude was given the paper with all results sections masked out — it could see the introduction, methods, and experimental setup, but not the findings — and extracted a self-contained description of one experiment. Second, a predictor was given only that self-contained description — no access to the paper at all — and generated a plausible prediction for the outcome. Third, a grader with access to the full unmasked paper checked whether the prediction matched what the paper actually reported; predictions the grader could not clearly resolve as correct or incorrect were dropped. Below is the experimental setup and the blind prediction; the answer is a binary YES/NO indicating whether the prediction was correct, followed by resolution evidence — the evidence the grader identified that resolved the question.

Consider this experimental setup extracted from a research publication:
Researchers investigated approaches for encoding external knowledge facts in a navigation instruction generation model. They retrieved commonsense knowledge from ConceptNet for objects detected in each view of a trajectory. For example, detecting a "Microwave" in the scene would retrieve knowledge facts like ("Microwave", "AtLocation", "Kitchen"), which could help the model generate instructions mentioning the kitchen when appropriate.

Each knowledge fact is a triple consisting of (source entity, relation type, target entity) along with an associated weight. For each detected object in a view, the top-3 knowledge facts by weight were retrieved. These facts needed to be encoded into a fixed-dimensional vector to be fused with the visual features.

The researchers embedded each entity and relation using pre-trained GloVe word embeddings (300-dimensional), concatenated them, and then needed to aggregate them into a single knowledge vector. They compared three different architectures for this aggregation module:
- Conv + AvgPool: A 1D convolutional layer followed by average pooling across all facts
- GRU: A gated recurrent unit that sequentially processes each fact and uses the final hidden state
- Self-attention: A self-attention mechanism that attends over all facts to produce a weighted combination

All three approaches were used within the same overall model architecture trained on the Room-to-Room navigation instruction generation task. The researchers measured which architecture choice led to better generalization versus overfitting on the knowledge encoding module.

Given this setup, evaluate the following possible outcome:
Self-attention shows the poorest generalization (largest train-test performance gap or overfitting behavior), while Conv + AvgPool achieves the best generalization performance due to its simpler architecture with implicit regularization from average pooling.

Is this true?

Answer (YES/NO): NO